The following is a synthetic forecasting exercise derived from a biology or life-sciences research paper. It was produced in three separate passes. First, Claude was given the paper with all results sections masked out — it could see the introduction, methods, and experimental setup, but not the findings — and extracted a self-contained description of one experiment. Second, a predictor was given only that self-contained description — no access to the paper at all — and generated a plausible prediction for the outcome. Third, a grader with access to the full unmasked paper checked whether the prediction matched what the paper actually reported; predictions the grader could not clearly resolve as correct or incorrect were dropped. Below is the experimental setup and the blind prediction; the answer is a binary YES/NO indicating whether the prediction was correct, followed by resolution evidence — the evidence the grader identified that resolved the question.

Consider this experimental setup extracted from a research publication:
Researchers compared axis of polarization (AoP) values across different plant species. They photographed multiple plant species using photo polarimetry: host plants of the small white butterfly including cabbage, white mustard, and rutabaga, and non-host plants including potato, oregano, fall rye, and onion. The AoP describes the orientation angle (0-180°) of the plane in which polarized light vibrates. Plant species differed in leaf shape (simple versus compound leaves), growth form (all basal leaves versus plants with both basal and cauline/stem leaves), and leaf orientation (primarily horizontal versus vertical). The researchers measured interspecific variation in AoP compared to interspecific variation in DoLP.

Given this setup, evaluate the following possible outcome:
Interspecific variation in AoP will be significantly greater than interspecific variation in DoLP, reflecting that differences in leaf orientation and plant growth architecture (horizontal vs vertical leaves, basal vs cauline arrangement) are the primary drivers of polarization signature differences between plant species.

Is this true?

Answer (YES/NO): NO